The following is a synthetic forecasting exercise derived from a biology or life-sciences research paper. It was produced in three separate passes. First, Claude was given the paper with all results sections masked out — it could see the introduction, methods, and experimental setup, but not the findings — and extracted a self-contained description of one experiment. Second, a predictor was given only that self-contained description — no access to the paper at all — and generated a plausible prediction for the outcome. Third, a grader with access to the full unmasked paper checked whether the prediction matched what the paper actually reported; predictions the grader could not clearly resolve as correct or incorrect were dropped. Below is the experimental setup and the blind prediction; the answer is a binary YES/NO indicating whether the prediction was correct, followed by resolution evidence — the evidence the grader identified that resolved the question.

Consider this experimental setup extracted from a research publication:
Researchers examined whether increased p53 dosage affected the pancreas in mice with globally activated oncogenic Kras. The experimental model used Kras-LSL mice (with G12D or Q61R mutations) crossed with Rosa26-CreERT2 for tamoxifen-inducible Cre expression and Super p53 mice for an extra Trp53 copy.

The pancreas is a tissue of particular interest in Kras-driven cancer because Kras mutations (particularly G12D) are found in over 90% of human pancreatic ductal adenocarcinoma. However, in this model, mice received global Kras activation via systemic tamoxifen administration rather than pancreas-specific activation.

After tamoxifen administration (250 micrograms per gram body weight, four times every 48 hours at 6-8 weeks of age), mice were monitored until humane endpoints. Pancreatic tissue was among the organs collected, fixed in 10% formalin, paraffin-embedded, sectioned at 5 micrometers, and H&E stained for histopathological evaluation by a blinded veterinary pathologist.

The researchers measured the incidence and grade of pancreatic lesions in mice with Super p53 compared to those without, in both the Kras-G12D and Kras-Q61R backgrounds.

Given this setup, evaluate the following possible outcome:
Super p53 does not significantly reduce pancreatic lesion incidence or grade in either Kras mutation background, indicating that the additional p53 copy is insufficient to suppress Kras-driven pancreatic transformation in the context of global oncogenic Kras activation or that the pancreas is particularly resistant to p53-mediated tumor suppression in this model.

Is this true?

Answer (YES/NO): NO